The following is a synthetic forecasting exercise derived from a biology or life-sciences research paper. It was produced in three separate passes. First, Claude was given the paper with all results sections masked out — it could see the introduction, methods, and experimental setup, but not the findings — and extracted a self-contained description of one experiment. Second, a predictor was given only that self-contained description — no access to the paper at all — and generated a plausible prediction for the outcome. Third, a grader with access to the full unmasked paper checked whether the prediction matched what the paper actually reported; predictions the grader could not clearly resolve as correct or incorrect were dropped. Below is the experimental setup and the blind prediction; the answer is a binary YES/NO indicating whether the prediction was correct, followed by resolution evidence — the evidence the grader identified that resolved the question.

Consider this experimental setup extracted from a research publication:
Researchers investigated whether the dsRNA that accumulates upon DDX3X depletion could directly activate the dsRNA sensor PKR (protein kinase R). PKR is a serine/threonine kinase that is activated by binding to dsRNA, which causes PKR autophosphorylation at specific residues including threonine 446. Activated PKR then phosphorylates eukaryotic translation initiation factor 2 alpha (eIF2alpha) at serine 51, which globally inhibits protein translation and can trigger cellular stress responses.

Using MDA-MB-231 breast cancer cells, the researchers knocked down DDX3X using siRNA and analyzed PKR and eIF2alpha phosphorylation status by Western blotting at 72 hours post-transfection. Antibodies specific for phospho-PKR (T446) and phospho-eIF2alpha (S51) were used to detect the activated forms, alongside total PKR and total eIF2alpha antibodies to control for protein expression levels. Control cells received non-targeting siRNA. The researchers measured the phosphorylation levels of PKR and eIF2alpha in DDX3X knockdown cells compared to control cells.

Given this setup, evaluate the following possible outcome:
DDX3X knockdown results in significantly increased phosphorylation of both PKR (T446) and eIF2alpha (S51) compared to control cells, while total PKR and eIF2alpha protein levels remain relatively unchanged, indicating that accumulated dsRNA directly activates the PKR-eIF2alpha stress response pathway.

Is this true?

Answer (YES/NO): NO